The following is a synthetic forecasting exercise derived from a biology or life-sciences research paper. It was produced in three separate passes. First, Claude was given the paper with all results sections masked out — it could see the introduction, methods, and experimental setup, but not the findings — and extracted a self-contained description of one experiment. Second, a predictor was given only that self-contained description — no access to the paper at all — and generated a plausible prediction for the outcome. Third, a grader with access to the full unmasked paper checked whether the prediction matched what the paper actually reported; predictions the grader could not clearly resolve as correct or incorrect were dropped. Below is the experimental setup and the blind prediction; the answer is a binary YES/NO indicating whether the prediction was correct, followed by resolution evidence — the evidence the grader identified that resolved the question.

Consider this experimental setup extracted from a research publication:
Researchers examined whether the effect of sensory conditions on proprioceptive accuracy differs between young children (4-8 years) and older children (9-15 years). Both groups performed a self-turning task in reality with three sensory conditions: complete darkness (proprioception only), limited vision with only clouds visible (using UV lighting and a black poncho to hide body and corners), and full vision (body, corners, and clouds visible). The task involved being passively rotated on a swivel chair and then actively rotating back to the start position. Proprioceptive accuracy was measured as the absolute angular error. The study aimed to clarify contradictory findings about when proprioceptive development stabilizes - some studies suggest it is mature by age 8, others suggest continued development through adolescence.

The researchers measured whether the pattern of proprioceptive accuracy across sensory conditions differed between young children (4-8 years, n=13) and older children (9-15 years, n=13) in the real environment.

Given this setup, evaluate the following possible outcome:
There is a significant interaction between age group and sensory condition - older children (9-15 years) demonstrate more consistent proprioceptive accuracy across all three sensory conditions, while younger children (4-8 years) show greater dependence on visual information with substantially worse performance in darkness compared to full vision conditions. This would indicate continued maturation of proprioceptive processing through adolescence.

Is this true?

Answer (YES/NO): NO